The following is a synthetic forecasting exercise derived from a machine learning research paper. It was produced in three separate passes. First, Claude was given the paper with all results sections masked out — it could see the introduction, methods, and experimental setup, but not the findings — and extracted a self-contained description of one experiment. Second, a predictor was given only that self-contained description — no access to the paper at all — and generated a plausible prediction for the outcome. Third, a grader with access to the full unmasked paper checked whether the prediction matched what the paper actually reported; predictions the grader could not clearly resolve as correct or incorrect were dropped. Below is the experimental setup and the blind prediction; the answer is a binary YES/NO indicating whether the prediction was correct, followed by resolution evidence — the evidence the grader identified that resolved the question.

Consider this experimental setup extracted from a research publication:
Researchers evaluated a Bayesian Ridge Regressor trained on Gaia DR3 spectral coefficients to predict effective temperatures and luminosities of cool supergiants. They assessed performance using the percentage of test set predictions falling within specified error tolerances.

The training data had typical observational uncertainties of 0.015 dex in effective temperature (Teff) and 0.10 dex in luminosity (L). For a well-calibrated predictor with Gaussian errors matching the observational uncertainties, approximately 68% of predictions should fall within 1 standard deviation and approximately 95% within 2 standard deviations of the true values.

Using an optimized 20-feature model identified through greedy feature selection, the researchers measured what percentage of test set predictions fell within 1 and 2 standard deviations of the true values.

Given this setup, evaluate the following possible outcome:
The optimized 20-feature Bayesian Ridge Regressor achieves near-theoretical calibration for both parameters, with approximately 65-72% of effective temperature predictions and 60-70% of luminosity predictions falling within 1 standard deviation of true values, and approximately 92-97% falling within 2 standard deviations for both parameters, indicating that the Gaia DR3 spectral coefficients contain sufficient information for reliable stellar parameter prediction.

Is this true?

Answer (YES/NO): NO